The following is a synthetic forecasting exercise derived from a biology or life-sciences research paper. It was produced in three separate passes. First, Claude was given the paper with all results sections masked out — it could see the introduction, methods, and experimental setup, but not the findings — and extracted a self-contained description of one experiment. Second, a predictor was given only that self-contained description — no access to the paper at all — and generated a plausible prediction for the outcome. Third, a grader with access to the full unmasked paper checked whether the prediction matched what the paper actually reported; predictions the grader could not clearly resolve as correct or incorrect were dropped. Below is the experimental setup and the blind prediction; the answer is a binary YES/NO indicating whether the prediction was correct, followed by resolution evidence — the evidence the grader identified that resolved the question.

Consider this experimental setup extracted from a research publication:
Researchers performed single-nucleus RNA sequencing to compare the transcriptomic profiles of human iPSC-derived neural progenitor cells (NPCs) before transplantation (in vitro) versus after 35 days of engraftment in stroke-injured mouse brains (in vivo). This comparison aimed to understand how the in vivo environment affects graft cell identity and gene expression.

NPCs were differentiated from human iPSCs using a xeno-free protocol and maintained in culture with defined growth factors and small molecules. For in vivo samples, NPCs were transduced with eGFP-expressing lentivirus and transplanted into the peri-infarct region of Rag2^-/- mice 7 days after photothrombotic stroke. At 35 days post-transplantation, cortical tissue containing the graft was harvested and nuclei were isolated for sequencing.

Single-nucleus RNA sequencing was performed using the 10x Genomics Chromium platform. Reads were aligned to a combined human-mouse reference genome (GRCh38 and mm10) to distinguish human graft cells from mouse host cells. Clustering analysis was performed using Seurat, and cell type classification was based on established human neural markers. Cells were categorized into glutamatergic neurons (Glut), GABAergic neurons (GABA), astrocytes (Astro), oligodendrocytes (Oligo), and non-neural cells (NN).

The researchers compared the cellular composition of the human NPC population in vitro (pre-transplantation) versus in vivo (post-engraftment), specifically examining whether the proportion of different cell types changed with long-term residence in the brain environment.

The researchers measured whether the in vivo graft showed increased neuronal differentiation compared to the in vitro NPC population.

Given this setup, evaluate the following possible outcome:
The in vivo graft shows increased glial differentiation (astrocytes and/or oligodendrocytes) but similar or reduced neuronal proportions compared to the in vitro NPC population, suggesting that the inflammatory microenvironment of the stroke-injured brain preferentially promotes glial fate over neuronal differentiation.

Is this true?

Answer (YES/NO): NO